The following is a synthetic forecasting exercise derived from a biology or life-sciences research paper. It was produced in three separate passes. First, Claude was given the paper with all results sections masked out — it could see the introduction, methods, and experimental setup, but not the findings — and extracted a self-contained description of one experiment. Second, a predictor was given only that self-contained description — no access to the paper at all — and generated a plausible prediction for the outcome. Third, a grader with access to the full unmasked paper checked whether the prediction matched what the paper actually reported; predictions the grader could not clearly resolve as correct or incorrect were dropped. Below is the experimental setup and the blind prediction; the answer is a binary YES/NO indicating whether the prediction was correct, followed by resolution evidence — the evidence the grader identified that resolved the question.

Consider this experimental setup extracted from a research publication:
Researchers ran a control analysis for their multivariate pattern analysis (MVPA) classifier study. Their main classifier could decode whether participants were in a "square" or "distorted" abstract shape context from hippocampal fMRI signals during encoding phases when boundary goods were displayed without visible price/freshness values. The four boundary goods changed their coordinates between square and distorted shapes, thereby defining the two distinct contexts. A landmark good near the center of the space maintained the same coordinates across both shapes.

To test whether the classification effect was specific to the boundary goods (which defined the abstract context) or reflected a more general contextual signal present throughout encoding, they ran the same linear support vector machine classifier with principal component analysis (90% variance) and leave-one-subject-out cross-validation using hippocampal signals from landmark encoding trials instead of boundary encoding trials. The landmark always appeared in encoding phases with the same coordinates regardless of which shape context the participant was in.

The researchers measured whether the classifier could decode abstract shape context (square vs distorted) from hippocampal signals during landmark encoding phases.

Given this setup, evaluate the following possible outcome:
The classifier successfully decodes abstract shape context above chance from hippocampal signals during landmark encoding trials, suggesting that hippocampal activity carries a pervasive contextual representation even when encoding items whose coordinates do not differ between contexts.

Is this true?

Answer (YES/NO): NO